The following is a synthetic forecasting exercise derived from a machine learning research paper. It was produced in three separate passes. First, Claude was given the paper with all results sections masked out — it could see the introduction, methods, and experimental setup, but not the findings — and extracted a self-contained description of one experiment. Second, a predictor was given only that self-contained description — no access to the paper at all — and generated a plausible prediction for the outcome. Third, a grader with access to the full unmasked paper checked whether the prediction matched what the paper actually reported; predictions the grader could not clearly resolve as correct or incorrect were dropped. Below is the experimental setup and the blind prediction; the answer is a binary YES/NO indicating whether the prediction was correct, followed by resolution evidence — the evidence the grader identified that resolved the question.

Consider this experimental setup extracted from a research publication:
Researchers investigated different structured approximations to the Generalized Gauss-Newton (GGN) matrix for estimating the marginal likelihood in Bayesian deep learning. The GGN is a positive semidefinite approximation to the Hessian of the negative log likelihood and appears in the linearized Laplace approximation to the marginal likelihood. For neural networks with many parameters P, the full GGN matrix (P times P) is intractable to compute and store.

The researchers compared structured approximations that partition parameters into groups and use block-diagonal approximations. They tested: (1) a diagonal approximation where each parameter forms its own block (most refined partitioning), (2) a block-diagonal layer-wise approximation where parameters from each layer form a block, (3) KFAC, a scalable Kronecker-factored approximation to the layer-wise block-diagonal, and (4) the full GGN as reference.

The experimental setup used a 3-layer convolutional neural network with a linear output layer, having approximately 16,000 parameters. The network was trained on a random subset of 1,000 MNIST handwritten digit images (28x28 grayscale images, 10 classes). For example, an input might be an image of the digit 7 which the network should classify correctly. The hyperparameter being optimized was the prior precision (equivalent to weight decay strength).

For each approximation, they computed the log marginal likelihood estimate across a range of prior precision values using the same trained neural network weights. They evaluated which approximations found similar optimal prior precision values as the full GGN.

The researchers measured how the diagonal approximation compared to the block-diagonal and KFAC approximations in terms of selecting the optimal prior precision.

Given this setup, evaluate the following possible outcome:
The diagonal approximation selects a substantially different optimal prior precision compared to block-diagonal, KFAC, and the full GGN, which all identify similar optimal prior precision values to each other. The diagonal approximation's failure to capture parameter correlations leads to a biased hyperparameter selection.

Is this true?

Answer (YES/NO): YES